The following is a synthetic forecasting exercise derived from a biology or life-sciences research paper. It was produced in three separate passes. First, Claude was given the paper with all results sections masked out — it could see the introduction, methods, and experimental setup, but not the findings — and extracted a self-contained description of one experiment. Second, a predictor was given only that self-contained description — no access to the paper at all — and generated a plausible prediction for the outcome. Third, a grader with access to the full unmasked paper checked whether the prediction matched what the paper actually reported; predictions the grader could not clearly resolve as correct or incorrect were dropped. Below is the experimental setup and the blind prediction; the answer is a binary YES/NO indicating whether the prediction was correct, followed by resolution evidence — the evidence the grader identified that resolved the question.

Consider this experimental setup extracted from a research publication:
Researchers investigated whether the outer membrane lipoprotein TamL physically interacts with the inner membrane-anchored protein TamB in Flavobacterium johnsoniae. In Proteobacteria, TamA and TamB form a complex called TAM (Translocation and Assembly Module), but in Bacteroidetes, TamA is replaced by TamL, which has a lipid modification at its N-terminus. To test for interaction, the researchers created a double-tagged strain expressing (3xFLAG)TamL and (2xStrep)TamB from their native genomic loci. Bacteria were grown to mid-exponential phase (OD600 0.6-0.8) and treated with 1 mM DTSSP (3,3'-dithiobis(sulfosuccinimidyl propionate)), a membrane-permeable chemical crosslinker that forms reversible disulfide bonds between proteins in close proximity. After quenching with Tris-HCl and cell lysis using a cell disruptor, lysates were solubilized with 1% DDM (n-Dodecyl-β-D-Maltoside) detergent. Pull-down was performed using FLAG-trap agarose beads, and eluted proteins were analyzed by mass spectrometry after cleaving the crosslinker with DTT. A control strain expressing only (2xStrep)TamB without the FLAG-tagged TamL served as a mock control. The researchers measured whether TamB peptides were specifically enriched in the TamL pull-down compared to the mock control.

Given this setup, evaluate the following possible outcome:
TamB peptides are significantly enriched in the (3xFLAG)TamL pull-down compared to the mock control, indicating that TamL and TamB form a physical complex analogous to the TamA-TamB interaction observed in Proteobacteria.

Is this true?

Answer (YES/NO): YES